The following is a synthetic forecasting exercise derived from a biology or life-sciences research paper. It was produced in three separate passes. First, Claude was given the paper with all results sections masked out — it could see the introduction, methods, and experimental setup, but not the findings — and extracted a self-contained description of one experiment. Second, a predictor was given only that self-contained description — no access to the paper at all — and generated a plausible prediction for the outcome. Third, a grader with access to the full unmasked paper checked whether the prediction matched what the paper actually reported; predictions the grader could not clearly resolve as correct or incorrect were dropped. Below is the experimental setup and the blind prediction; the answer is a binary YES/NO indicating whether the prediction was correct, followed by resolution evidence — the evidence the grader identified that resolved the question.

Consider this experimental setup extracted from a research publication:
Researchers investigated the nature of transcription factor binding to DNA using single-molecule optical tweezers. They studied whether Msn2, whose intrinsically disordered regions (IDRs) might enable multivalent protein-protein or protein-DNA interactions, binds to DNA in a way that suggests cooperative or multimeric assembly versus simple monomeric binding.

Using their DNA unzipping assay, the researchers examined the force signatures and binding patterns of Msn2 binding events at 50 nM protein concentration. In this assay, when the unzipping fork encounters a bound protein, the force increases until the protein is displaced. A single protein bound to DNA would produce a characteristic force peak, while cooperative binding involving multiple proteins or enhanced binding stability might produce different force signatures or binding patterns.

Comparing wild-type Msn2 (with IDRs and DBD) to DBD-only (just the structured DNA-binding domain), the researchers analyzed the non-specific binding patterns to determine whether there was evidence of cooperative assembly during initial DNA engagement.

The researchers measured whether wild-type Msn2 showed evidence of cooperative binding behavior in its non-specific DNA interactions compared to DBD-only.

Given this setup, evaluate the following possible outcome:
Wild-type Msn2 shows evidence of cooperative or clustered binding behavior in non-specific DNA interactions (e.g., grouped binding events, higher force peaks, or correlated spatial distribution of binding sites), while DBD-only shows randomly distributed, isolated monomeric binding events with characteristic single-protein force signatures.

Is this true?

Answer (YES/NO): YES